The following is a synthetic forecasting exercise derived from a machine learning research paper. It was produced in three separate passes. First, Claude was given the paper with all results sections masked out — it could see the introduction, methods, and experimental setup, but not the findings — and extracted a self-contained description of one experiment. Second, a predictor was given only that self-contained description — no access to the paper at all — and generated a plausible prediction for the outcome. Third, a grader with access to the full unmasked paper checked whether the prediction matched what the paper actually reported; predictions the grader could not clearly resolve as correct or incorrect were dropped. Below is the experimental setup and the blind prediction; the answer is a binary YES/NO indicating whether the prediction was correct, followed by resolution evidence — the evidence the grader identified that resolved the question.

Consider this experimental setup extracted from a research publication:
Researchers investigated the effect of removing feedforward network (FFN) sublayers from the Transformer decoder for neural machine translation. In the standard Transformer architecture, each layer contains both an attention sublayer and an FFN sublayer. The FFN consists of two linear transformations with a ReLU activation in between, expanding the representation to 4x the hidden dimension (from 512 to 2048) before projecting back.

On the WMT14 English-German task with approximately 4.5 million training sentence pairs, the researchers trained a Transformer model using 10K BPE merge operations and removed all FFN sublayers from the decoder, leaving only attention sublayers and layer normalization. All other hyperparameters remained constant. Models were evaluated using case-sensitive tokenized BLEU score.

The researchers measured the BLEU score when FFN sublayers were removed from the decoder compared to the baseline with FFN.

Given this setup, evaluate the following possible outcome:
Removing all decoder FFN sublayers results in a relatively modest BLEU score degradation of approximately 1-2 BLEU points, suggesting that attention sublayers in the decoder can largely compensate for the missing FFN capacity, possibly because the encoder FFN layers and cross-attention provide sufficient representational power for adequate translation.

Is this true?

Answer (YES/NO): NO